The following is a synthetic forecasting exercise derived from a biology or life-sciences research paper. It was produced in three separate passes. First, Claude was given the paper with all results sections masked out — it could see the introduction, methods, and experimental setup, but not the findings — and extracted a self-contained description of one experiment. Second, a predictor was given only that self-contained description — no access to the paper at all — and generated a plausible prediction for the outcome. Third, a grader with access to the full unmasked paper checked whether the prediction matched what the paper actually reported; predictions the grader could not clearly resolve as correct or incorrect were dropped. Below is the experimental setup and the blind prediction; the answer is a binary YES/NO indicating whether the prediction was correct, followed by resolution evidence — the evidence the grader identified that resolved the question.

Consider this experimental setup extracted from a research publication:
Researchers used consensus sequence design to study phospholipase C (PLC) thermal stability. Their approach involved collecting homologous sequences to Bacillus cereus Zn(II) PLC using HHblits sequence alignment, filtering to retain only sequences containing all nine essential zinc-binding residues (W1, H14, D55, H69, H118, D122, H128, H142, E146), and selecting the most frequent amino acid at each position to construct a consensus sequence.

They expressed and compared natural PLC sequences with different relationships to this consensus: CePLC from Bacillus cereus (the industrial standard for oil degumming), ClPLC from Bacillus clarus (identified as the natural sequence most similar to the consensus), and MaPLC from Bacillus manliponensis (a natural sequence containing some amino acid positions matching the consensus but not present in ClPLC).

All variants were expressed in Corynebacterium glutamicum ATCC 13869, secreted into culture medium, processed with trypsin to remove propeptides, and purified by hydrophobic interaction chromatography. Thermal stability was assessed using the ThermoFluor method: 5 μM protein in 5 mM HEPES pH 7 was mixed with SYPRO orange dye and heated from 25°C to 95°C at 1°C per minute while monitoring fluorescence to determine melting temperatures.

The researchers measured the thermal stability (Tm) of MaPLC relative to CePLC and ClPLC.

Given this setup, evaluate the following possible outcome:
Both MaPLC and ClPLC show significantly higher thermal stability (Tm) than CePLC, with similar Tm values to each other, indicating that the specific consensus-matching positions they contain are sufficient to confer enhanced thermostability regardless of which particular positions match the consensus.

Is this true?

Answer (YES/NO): NO